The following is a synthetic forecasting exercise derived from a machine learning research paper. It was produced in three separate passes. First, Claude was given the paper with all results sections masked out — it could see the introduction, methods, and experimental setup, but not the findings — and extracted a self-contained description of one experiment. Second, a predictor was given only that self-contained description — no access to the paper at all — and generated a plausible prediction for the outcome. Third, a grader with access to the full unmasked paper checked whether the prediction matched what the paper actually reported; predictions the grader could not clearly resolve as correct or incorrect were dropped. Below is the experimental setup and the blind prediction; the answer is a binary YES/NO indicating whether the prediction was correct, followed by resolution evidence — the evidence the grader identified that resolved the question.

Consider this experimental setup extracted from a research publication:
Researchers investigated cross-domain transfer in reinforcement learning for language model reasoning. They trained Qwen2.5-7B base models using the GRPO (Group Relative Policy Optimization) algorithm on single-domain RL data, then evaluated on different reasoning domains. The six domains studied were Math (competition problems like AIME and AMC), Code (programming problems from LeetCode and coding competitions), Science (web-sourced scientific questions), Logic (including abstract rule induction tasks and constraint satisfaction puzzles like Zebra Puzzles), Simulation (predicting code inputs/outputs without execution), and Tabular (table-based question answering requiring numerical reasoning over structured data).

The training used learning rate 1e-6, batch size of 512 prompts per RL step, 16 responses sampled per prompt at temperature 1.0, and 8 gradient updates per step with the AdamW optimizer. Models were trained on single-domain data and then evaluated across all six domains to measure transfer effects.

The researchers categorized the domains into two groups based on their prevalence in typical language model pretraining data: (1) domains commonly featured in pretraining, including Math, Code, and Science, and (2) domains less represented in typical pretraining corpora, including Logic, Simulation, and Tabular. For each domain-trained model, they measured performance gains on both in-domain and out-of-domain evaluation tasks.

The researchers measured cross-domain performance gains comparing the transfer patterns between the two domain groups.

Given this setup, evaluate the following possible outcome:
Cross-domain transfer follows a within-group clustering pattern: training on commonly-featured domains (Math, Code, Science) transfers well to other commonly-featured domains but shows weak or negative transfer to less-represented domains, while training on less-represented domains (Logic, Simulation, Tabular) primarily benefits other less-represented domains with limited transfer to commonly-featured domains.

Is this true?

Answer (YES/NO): NO